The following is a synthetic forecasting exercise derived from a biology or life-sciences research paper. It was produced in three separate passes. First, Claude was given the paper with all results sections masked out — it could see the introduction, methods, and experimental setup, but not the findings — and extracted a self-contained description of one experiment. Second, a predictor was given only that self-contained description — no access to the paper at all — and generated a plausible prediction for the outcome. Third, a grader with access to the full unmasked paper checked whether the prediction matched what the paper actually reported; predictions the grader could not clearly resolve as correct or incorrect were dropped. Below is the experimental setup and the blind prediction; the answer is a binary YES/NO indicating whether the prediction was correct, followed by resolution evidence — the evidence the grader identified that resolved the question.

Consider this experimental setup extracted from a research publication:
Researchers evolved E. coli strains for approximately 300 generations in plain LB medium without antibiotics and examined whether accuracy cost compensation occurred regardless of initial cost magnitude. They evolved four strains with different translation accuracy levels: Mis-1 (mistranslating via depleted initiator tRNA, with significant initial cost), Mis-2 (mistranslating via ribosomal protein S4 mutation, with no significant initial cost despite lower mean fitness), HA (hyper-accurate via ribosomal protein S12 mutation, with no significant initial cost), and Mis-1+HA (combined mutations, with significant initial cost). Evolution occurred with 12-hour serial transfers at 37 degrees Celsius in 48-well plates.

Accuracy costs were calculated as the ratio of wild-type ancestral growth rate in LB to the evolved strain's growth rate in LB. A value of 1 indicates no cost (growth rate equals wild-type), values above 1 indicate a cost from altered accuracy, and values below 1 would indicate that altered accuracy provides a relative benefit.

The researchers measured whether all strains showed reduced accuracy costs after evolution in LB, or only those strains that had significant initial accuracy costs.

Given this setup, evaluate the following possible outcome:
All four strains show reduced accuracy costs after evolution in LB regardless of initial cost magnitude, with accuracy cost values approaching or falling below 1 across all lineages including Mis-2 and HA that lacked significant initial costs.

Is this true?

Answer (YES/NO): YES